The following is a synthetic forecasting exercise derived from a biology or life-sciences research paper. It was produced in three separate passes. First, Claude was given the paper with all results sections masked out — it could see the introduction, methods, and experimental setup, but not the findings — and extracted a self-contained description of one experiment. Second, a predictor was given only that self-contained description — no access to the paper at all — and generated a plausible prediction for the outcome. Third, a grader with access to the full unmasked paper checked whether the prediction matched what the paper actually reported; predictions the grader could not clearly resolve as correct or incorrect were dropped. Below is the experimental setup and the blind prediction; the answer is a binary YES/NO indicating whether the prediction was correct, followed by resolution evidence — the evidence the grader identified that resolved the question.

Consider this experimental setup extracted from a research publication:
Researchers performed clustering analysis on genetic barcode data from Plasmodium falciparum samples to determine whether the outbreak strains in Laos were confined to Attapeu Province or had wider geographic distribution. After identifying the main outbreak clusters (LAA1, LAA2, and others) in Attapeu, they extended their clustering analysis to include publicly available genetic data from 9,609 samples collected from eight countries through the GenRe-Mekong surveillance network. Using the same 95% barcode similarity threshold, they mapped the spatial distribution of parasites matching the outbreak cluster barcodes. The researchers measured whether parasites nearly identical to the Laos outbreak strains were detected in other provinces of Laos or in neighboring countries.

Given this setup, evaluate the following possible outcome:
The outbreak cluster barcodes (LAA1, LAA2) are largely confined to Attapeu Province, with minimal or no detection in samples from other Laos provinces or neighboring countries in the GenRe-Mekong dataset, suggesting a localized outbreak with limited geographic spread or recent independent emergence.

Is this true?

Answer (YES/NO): NO